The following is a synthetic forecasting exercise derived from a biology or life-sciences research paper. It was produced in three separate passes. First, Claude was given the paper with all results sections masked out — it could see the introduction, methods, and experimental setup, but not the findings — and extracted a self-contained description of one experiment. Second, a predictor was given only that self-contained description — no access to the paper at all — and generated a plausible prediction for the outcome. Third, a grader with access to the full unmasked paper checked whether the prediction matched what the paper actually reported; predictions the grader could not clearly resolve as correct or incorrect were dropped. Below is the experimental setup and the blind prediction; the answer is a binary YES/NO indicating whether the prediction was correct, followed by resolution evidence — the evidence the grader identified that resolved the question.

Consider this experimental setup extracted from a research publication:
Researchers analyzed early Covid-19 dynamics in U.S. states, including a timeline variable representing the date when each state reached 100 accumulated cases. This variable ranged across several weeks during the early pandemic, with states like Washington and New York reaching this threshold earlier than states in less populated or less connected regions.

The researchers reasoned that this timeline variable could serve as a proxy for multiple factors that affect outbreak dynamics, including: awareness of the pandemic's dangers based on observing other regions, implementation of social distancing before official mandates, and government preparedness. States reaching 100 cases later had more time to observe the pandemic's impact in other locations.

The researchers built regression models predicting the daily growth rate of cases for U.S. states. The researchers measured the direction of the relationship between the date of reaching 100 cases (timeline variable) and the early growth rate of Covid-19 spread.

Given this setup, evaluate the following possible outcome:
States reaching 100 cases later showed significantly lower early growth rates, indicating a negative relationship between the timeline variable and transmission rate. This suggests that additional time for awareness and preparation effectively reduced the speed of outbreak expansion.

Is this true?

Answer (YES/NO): YES